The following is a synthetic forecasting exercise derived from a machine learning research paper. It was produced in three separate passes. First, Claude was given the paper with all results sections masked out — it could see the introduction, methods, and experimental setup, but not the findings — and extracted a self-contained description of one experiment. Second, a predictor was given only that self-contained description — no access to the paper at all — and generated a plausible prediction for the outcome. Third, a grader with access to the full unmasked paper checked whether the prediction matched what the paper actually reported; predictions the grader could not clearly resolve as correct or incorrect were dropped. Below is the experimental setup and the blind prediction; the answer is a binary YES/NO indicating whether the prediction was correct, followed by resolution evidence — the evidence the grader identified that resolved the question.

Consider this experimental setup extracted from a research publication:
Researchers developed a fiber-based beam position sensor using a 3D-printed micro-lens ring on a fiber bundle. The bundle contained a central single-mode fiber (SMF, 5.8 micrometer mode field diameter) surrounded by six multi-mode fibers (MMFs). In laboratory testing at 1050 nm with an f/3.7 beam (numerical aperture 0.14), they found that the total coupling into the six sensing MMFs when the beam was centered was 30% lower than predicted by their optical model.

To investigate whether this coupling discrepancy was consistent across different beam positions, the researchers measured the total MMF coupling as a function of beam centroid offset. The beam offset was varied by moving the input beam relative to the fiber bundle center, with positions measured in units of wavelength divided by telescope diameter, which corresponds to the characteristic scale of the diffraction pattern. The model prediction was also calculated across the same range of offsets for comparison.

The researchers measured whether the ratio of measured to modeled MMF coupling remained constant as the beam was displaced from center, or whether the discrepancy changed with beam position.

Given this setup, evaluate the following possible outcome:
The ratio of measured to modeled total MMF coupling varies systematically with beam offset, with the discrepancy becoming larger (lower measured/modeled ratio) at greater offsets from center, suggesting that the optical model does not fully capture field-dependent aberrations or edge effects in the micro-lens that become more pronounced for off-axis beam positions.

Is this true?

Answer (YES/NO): NO